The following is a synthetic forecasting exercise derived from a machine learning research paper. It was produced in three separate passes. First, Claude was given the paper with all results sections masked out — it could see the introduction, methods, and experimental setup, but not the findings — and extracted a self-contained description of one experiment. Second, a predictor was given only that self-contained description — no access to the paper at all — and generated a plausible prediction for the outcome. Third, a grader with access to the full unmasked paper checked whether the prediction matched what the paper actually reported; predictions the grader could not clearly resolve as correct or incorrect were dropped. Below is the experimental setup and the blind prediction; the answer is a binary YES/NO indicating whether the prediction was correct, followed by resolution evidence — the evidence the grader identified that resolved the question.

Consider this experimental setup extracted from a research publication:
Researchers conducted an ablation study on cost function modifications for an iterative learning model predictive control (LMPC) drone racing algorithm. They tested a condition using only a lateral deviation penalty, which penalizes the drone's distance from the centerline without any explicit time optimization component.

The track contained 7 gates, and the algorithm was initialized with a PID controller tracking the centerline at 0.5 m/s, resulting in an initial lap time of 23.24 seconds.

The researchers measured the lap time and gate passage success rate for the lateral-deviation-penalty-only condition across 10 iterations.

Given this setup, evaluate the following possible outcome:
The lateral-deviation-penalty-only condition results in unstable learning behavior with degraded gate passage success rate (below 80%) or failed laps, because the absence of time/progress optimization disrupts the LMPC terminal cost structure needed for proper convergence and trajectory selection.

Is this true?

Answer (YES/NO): NO